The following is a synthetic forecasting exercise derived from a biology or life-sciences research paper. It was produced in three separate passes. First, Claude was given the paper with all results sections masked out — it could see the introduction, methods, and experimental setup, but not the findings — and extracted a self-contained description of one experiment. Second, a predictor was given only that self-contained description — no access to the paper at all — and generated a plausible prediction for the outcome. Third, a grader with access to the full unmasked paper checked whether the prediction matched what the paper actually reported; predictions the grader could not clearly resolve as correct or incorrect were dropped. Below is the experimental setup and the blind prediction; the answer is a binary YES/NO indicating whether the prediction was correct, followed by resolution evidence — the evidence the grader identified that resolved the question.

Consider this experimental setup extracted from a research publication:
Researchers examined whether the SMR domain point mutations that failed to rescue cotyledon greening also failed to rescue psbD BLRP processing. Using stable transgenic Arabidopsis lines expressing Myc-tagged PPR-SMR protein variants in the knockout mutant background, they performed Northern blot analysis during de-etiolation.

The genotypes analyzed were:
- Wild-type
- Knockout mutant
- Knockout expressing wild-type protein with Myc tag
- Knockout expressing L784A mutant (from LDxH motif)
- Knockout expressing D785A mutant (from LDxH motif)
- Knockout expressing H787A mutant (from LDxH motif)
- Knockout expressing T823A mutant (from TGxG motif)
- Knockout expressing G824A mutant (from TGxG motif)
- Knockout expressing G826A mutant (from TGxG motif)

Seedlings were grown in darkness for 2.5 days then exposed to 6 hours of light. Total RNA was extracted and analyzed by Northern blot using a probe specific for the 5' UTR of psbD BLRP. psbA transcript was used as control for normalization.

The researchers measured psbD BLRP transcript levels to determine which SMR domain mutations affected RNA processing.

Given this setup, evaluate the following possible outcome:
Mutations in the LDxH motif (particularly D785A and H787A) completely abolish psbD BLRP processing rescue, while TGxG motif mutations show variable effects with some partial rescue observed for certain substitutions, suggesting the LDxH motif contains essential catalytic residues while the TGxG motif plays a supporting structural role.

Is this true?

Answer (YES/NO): NO